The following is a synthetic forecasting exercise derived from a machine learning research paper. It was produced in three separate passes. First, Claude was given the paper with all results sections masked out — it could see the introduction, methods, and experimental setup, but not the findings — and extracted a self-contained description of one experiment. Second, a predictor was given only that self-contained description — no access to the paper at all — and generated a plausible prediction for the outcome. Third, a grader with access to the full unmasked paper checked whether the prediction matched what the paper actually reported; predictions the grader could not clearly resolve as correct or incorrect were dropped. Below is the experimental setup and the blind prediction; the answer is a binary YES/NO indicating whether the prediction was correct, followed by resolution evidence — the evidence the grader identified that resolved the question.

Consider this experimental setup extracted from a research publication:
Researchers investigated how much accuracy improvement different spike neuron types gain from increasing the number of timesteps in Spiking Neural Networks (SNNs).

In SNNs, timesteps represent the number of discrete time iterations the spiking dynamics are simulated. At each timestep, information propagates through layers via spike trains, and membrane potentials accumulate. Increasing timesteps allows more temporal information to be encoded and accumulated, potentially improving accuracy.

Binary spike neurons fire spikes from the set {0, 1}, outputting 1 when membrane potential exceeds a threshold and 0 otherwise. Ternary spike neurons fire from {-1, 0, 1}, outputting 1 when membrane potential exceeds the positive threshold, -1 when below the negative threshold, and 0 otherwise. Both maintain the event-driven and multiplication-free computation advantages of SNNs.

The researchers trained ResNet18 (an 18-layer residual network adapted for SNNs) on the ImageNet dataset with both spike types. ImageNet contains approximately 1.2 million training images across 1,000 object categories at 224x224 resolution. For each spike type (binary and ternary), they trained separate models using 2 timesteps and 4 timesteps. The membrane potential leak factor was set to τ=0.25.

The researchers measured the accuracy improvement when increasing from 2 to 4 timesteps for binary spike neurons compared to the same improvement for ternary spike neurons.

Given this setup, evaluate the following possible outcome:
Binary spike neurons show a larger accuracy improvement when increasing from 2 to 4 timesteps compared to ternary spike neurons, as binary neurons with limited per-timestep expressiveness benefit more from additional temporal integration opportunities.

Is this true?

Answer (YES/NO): YES